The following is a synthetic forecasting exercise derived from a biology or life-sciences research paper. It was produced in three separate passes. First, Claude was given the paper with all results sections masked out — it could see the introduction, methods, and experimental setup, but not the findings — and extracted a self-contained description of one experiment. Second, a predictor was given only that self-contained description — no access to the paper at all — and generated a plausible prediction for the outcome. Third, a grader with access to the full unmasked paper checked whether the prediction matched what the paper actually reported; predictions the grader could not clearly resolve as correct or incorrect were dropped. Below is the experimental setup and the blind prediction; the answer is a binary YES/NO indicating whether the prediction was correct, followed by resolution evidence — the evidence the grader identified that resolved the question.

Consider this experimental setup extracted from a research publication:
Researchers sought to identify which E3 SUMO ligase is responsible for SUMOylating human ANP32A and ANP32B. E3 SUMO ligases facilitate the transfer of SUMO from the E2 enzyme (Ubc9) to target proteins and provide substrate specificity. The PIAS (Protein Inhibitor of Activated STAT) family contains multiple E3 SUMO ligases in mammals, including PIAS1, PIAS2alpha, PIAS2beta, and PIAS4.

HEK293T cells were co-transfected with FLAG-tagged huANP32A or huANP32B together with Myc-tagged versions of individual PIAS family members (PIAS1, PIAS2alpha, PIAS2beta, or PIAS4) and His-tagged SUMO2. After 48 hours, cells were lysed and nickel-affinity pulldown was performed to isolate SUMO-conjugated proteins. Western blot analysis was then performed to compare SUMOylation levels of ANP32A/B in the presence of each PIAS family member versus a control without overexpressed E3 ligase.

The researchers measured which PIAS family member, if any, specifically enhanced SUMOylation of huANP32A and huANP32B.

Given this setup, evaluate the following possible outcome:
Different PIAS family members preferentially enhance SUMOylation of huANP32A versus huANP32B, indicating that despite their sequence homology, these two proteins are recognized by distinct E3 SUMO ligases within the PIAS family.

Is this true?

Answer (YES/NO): NO